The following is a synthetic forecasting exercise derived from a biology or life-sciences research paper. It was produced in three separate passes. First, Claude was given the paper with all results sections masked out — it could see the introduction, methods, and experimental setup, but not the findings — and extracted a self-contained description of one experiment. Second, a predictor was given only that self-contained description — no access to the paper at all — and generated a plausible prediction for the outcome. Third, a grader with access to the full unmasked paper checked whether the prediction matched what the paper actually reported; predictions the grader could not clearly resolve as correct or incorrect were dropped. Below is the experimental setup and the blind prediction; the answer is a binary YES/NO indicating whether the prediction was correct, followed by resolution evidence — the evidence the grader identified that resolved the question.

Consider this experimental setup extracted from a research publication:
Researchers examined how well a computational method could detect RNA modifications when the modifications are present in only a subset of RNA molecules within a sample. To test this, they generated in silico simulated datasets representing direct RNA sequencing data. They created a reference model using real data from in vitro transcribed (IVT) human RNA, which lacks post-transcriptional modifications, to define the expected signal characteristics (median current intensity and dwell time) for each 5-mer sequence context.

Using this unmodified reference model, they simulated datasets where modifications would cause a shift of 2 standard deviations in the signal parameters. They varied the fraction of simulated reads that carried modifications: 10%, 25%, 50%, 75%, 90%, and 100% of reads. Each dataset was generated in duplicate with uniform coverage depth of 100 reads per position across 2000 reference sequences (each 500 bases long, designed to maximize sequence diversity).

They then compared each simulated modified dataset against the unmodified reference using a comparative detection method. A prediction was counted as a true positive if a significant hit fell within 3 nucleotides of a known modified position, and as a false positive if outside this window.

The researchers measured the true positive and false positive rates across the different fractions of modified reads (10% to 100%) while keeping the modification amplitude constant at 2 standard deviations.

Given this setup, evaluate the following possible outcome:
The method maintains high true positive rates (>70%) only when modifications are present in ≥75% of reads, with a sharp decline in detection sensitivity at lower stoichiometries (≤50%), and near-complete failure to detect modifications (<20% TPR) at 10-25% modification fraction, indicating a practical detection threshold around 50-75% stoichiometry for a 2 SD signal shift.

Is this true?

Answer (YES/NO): NO